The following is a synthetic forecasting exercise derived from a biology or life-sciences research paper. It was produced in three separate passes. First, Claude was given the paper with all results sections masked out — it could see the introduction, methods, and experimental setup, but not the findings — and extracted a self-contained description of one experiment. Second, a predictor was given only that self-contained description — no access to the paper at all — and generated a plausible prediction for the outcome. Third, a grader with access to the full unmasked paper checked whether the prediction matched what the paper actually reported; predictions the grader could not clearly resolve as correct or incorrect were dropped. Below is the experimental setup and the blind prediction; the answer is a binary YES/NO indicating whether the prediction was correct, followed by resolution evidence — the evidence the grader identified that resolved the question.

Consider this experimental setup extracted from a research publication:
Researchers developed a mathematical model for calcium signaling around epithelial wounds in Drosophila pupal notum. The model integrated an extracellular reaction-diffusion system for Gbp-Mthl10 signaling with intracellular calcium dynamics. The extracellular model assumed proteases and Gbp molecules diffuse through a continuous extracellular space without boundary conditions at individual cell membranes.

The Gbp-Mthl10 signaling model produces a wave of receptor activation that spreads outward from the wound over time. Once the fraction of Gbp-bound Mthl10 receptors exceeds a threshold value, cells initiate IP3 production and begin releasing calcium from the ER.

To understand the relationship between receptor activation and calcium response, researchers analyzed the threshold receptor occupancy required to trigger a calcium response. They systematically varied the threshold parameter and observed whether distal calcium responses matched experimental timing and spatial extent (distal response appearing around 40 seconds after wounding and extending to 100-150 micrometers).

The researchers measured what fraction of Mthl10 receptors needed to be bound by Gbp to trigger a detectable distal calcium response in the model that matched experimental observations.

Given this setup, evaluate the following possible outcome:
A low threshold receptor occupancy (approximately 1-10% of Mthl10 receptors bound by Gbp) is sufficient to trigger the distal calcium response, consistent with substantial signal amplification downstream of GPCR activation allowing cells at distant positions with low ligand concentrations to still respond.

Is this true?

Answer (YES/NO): YES